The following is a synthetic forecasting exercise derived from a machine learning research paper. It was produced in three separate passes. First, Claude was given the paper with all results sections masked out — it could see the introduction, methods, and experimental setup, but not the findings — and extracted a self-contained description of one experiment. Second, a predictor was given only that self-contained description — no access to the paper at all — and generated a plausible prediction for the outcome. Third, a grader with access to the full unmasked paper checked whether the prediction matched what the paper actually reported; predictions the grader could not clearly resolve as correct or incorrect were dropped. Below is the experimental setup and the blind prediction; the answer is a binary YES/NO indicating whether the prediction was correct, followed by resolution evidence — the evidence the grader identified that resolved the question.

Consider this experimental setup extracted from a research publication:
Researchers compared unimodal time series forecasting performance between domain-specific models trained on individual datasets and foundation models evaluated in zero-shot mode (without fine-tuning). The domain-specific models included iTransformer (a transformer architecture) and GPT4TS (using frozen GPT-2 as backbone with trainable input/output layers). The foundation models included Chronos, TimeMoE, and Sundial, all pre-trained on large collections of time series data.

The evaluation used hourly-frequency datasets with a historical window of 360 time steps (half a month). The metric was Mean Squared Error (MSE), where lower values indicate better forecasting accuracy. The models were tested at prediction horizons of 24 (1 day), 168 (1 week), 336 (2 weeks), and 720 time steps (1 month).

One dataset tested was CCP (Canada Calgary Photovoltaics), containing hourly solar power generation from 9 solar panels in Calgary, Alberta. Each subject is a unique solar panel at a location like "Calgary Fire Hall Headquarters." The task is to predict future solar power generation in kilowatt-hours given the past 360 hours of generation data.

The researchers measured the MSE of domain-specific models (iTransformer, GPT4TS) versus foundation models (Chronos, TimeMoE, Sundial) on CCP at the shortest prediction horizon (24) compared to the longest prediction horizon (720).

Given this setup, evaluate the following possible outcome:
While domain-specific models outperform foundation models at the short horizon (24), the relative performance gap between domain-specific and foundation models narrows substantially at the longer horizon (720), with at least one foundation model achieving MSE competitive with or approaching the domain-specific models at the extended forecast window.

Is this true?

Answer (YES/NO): NO